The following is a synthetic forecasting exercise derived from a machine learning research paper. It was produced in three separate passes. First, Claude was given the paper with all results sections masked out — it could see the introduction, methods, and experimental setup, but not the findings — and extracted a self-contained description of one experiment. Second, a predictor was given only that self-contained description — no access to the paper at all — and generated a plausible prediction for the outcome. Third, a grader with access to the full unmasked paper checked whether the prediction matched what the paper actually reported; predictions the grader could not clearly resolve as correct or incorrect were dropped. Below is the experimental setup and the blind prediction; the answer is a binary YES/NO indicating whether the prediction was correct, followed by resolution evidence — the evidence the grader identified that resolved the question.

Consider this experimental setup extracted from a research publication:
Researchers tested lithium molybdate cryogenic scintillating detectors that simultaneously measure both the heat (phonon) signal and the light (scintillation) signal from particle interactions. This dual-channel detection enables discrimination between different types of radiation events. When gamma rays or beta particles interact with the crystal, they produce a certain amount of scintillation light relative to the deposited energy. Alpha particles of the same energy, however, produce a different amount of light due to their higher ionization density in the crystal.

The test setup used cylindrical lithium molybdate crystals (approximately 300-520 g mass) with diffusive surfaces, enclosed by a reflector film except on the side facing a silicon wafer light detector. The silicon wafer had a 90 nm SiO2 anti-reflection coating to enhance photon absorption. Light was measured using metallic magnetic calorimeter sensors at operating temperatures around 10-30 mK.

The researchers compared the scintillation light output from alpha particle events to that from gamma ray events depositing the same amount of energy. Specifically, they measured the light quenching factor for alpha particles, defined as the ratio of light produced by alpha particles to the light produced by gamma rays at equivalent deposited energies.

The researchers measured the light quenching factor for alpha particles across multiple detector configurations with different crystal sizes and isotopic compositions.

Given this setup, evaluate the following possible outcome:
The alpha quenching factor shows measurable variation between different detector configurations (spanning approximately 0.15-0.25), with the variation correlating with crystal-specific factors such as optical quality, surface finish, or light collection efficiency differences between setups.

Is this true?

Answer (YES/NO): NO